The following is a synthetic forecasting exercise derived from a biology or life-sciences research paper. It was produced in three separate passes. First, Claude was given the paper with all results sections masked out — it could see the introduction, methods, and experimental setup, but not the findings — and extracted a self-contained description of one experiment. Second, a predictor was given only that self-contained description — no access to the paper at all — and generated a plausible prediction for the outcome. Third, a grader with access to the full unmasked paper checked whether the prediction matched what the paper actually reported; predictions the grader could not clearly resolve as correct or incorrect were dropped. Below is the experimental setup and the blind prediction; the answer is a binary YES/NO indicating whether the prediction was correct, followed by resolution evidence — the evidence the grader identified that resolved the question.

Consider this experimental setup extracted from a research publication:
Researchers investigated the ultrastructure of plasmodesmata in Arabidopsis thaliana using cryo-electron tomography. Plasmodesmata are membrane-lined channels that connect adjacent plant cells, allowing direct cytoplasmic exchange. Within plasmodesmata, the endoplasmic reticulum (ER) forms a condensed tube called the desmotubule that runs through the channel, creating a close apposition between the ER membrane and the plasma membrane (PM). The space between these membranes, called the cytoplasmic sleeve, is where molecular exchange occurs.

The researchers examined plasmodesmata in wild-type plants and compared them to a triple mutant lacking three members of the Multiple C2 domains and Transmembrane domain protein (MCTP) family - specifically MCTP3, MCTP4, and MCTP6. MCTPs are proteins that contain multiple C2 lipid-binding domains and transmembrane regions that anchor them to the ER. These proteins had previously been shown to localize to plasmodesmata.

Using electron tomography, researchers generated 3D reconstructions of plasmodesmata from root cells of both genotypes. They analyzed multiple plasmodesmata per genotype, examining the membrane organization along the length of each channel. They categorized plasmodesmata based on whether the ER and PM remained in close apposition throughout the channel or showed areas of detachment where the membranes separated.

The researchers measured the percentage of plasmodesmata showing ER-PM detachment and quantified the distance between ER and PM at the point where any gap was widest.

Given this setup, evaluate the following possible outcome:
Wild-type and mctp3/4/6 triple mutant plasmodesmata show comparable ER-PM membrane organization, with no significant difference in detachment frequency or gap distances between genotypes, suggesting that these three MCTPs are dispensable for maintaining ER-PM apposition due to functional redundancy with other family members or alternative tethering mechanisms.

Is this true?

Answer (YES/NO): NO